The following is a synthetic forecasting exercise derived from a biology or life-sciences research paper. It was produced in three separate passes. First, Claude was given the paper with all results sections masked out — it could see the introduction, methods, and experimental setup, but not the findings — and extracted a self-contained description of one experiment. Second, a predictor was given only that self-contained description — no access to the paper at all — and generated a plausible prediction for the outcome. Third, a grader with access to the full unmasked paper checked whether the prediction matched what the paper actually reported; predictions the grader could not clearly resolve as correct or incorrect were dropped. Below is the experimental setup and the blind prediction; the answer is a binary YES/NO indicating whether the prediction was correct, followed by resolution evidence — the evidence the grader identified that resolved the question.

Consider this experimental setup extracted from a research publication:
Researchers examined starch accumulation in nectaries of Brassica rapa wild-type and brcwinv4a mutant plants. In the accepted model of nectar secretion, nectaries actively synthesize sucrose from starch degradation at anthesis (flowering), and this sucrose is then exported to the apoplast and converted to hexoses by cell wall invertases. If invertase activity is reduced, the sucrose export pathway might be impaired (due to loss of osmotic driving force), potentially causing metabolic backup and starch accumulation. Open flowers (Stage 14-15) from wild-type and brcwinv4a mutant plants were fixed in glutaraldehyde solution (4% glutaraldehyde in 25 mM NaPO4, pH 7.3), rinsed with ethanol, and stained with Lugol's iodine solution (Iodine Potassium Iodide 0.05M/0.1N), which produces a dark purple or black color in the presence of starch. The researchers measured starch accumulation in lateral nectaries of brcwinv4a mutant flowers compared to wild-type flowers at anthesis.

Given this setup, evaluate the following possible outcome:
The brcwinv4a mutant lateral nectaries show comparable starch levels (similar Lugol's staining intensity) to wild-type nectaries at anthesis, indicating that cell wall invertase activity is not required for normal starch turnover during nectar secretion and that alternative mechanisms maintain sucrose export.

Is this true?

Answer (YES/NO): YES